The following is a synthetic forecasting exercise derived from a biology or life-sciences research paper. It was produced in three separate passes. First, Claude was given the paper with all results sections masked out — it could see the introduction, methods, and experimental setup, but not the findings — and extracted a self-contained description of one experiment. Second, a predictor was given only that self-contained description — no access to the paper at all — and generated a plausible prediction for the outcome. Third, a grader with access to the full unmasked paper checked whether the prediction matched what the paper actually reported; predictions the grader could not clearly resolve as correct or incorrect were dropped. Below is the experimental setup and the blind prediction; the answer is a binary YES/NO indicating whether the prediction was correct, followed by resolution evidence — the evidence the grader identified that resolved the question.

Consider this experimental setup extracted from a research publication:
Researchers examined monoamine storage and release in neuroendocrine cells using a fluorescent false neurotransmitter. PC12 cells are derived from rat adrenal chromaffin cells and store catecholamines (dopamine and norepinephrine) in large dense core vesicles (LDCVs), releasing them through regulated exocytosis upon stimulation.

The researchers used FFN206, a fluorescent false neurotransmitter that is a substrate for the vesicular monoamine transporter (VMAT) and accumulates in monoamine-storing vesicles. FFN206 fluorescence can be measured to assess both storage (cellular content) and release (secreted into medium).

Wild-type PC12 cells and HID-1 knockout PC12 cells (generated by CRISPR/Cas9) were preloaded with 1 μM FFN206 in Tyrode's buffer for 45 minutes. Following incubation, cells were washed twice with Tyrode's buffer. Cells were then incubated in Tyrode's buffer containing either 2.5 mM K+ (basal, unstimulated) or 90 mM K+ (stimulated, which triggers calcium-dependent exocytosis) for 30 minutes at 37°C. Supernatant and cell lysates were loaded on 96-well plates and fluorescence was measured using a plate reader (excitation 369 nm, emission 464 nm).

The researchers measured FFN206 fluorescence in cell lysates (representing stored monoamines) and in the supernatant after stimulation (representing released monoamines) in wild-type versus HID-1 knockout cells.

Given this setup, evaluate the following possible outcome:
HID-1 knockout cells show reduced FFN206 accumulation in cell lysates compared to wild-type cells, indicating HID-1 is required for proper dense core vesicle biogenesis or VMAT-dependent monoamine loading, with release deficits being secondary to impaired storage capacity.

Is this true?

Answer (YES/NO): YES